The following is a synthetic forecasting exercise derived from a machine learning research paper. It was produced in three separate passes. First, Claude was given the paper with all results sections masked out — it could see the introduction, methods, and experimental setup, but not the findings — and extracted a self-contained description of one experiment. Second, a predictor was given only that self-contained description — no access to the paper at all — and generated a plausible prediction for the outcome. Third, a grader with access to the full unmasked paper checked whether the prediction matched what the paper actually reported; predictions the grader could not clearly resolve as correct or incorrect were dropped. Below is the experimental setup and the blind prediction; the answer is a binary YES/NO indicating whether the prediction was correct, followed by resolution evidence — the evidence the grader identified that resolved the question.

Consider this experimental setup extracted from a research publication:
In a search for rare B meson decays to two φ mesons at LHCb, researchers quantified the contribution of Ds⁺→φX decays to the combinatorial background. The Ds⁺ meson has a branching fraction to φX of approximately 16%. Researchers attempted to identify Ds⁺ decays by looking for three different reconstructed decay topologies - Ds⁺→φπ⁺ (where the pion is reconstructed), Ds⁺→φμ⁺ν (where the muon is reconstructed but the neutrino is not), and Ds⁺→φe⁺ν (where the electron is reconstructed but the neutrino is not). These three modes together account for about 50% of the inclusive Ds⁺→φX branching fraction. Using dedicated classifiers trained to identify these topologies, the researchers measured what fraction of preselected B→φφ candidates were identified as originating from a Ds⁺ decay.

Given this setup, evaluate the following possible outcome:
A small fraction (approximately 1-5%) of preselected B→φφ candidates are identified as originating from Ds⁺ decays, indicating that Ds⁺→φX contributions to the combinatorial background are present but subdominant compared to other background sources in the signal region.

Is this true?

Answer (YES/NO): NO